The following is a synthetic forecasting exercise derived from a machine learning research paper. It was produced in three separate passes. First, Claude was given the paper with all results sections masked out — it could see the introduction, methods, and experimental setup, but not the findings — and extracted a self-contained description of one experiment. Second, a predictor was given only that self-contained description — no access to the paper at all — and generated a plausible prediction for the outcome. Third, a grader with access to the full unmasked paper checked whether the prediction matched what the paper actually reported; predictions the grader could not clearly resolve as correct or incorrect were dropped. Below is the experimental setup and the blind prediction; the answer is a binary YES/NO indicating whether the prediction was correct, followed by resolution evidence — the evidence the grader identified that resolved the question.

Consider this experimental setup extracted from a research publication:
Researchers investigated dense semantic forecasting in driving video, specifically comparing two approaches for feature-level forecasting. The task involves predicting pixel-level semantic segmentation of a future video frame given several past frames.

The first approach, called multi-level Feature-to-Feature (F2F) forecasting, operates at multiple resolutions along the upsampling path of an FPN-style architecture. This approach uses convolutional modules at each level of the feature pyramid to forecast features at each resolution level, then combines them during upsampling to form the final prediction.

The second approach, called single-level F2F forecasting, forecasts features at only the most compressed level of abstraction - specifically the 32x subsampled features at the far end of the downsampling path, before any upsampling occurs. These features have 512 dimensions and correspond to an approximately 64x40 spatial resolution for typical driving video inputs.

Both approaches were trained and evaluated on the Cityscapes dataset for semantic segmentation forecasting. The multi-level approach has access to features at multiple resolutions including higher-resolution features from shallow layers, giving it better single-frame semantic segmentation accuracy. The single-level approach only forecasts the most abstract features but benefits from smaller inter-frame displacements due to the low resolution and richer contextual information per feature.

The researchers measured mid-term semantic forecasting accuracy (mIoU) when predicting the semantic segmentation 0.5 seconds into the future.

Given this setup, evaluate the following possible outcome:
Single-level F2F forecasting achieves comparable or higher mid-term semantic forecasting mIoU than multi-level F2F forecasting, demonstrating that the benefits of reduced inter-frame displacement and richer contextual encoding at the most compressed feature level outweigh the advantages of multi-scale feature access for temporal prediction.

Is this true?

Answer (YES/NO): YES